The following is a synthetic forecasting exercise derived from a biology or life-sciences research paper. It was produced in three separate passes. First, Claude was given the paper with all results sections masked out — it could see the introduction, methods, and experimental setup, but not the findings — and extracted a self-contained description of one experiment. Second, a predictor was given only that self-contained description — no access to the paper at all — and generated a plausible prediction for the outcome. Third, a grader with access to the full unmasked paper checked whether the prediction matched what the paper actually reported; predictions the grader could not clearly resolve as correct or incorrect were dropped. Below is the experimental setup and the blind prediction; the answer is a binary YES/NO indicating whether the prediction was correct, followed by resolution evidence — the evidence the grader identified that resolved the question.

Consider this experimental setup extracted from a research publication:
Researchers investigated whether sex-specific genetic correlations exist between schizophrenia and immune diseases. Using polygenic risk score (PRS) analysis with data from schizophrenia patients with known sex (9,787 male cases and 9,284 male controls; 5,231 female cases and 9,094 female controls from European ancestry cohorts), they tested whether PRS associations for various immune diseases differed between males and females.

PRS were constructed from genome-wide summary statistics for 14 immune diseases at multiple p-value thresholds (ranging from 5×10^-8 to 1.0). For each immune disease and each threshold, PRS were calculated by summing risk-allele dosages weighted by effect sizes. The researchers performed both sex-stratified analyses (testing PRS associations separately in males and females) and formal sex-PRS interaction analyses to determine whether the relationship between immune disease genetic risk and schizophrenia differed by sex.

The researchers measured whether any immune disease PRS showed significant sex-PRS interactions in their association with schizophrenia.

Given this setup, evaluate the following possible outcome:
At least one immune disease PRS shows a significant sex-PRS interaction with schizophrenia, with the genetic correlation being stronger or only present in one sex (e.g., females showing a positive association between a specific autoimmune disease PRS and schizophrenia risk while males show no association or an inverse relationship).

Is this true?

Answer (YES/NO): NO